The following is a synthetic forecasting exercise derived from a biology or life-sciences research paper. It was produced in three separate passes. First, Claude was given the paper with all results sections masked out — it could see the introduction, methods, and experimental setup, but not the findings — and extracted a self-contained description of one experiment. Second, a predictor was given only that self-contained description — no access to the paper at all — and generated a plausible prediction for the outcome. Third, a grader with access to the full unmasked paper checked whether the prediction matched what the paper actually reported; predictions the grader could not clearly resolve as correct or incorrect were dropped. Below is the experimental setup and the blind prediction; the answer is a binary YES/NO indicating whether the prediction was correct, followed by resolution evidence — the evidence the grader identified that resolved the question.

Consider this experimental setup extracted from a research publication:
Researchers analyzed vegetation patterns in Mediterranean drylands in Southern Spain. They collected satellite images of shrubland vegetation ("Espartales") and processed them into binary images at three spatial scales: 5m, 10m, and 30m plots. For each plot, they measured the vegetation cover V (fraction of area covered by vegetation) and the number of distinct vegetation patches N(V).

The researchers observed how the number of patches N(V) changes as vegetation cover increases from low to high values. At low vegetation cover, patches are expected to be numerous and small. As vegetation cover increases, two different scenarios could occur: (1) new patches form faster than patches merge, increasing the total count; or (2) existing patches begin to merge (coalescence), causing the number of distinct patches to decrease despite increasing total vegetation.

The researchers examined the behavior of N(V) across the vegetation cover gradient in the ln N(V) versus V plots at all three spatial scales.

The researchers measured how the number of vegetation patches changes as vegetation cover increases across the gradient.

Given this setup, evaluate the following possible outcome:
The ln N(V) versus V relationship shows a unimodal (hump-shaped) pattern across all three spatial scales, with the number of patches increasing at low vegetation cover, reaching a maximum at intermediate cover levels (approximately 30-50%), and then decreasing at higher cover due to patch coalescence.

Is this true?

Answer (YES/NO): YES